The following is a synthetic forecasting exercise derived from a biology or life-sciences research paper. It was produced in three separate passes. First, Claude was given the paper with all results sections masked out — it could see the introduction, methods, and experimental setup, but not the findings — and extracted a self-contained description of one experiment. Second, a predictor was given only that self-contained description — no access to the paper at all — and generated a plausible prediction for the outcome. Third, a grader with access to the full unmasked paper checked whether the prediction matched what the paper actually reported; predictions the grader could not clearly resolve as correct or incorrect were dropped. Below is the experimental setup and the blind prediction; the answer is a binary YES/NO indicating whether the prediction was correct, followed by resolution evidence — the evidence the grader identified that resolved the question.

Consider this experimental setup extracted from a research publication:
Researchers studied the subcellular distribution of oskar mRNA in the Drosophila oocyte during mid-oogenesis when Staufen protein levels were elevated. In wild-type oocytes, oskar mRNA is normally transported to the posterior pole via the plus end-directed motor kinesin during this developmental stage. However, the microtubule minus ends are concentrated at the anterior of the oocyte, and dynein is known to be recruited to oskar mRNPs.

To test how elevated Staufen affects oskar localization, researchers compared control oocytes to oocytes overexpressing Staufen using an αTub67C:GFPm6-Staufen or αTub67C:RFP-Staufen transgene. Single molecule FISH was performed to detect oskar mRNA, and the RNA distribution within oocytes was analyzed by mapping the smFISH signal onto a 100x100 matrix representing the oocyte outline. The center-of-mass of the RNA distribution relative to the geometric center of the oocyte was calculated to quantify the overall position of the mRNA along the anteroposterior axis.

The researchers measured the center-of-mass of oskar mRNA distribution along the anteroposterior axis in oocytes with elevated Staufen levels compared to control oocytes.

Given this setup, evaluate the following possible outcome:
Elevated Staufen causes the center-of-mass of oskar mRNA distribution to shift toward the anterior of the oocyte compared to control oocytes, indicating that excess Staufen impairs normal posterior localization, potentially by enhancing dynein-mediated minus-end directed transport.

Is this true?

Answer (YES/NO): NO